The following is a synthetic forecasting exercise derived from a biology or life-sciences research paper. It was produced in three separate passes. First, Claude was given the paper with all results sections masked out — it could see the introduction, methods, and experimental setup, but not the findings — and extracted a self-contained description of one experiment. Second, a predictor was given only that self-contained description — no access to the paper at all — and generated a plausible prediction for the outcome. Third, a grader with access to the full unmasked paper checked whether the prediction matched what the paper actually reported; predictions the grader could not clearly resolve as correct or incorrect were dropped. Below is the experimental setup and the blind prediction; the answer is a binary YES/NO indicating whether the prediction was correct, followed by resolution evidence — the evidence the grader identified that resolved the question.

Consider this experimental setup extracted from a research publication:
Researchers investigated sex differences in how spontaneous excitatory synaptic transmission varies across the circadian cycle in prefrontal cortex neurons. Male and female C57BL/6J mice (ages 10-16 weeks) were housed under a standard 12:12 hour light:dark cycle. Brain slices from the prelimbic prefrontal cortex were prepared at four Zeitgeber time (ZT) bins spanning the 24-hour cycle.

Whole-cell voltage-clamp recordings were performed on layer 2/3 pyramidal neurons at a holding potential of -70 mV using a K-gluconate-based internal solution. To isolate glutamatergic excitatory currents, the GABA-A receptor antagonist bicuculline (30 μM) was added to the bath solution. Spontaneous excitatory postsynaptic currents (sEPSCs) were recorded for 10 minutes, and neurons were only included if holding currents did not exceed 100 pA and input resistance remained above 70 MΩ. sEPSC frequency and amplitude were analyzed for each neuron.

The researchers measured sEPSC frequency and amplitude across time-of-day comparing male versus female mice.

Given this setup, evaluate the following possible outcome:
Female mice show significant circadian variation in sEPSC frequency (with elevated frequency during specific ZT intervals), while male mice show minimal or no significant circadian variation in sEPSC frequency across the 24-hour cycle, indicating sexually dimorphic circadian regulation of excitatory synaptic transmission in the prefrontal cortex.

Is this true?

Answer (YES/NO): NO